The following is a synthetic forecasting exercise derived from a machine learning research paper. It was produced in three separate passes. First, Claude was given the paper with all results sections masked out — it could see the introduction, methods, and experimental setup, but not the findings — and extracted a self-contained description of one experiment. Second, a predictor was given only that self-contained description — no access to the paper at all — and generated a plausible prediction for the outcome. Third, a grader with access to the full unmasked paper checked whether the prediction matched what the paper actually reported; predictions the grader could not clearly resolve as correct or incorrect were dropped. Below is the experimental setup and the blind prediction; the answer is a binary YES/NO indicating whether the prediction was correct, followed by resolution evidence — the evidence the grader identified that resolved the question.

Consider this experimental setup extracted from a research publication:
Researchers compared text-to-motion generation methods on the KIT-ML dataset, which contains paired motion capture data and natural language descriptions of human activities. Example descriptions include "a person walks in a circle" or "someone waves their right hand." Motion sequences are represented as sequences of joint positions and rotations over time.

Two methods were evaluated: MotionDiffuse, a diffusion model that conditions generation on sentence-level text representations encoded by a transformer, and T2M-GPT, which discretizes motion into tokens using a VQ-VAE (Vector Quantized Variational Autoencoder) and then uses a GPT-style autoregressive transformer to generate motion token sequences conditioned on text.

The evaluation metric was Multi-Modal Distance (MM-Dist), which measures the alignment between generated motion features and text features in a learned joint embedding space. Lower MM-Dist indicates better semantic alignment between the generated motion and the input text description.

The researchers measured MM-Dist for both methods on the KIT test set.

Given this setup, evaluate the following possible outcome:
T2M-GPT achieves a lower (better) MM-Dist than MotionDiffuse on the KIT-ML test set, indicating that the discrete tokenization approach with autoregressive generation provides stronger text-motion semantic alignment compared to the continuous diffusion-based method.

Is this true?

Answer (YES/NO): NO